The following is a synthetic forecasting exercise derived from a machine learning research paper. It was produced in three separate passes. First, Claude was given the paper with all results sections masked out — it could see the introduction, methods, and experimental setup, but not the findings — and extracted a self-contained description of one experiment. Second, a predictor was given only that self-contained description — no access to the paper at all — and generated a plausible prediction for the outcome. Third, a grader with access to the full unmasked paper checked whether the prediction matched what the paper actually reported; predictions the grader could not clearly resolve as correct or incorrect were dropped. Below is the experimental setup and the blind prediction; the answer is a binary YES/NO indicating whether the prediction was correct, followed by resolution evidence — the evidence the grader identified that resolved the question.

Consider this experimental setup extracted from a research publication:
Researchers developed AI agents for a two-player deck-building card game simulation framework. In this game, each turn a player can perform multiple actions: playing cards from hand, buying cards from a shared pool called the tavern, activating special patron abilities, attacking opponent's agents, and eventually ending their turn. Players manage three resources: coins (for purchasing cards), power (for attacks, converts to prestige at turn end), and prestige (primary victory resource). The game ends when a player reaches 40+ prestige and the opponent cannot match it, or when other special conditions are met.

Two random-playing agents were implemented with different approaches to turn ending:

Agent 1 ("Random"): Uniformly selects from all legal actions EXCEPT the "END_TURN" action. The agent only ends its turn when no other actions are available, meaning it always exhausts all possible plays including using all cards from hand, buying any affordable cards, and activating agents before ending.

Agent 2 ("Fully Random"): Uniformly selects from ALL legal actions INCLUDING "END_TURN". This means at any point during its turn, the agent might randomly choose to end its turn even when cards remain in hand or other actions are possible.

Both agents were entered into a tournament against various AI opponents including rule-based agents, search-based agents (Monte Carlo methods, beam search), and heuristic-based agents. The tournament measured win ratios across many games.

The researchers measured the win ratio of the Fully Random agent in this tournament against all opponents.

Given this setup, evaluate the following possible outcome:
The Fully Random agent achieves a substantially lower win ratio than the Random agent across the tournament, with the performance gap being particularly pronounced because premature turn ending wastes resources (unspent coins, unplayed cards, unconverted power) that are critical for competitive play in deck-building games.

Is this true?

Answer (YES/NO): YES